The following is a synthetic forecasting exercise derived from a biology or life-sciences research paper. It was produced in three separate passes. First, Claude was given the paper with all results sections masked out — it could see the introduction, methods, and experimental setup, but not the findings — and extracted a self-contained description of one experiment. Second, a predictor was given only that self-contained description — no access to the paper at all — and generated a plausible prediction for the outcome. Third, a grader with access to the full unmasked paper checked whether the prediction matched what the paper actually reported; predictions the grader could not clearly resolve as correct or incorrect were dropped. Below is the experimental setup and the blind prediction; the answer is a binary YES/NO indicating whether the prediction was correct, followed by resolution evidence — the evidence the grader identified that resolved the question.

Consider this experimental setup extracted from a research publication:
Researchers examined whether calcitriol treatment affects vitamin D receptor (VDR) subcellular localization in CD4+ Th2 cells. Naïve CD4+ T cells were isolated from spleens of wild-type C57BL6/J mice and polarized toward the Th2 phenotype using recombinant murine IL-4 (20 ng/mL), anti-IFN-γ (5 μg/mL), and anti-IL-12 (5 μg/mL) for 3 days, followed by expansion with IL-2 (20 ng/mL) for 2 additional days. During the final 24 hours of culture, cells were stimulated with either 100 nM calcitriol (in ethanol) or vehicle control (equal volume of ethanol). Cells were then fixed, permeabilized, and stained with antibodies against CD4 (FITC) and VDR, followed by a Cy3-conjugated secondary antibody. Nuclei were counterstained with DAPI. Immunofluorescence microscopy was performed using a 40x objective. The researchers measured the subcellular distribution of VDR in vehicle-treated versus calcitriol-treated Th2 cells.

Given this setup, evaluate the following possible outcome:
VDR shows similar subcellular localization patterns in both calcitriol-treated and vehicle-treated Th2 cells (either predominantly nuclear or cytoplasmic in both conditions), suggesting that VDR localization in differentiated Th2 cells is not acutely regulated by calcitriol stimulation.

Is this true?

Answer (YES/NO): NO